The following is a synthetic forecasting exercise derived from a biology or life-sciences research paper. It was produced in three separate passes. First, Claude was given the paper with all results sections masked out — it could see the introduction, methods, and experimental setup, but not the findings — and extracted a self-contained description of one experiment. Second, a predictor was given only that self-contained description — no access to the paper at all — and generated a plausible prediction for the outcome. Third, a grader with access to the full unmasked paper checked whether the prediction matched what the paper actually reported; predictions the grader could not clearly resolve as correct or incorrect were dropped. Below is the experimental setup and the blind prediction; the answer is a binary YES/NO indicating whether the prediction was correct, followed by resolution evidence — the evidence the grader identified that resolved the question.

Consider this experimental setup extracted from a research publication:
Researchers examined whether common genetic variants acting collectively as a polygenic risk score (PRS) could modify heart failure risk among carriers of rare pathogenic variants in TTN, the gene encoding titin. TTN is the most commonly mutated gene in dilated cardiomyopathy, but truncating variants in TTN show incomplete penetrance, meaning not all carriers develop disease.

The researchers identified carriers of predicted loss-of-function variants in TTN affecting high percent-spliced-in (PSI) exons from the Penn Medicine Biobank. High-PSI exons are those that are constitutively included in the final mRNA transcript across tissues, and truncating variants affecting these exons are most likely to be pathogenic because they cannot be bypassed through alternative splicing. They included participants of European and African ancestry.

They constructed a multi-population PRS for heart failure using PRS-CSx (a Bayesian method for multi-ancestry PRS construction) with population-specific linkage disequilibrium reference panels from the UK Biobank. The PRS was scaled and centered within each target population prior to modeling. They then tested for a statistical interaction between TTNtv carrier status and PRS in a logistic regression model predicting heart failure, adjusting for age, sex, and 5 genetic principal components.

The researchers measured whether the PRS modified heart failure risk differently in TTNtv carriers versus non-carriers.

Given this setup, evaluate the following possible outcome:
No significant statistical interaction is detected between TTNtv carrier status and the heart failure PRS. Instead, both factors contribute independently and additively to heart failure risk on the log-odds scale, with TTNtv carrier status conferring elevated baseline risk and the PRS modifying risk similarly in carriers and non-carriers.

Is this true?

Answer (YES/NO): NO